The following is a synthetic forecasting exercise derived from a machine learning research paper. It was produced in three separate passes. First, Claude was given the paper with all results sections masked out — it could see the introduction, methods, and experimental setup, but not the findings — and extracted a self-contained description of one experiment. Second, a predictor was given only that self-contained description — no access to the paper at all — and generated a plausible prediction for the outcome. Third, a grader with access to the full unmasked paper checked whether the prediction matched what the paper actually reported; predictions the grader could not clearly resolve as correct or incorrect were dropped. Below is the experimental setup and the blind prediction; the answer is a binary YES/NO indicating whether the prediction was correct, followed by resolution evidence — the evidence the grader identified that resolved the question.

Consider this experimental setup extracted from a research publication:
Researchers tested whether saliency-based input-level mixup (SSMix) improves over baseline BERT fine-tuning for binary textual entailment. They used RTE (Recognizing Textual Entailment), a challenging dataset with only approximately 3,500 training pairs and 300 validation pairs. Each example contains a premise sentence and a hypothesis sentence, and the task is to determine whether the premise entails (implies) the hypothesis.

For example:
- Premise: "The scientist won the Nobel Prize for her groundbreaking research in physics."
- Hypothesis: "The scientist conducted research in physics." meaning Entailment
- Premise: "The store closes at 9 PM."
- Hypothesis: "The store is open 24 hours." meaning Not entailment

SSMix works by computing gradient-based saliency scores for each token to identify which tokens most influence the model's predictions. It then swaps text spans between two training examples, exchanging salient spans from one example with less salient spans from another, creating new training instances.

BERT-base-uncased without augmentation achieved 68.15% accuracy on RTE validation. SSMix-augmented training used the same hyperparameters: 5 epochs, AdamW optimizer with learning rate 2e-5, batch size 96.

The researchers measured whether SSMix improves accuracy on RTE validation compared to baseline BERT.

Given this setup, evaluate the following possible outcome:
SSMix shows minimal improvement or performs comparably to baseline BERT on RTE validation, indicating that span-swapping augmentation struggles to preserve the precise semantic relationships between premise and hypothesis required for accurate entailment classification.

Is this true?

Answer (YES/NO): YES